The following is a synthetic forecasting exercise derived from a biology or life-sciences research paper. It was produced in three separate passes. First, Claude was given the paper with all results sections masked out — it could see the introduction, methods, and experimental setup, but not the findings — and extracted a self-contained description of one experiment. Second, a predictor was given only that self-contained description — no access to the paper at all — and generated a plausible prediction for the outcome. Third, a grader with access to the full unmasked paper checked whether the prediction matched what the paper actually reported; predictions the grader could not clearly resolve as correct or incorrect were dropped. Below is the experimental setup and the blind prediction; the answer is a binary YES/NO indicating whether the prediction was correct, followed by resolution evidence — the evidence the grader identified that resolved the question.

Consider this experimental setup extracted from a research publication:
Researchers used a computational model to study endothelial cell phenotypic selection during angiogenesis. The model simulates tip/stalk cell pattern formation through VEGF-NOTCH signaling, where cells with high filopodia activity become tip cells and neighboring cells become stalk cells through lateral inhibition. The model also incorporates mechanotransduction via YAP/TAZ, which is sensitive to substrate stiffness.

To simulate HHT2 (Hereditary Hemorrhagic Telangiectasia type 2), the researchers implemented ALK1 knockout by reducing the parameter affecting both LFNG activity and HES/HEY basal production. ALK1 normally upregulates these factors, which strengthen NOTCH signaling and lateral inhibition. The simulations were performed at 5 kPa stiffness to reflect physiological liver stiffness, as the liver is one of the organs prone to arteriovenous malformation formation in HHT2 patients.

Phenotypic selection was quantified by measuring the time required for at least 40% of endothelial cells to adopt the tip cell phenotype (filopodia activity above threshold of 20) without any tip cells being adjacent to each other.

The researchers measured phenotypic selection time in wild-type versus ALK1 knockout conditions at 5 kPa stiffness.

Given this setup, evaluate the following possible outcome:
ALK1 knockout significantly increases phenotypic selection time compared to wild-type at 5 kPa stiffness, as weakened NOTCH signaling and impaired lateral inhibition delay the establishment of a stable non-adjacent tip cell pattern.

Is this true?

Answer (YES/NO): YES